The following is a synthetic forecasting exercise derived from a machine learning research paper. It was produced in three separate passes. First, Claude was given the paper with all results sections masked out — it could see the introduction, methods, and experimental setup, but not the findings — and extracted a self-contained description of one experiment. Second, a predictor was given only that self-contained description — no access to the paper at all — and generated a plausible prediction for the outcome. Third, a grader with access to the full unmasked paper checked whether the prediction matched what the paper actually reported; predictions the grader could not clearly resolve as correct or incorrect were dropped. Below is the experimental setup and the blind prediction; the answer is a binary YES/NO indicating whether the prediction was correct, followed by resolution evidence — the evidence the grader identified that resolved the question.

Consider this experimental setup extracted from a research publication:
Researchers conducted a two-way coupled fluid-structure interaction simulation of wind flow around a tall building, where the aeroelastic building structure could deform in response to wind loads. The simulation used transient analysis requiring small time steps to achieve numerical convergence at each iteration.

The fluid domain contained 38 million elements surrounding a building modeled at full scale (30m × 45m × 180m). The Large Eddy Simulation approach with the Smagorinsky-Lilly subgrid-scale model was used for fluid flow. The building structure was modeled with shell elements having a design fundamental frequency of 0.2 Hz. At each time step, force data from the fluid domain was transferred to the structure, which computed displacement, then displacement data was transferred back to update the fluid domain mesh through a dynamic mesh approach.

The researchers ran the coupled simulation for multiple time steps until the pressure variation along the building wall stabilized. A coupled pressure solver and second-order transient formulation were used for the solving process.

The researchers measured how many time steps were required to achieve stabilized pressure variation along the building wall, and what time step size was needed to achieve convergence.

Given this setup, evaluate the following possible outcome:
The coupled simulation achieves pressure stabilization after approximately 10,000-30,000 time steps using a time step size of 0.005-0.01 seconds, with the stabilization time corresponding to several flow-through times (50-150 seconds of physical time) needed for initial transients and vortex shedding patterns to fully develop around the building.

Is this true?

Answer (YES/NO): NO